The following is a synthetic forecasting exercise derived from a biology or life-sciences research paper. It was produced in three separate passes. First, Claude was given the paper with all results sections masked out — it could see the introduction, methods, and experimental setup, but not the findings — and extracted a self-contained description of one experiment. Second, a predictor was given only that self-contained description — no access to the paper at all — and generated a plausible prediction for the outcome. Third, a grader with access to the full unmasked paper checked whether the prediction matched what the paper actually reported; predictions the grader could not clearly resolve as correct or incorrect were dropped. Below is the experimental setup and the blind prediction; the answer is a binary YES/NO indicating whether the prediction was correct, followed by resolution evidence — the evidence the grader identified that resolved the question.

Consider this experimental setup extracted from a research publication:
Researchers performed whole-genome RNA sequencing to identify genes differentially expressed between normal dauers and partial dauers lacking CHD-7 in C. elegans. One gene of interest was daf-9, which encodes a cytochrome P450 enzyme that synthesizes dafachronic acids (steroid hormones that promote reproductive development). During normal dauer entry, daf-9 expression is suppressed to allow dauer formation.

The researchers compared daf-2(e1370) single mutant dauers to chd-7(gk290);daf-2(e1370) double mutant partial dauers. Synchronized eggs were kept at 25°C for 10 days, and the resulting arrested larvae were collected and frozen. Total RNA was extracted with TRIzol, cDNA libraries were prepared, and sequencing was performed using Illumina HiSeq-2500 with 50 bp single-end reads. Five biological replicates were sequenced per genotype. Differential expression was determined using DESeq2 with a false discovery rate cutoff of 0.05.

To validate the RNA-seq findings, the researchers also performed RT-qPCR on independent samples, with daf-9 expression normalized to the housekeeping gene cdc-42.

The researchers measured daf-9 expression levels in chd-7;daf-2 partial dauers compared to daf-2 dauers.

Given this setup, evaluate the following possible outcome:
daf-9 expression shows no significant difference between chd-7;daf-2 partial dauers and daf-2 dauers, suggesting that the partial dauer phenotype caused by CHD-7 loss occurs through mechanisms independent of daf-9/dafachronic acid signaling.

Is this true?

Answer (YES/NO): NO